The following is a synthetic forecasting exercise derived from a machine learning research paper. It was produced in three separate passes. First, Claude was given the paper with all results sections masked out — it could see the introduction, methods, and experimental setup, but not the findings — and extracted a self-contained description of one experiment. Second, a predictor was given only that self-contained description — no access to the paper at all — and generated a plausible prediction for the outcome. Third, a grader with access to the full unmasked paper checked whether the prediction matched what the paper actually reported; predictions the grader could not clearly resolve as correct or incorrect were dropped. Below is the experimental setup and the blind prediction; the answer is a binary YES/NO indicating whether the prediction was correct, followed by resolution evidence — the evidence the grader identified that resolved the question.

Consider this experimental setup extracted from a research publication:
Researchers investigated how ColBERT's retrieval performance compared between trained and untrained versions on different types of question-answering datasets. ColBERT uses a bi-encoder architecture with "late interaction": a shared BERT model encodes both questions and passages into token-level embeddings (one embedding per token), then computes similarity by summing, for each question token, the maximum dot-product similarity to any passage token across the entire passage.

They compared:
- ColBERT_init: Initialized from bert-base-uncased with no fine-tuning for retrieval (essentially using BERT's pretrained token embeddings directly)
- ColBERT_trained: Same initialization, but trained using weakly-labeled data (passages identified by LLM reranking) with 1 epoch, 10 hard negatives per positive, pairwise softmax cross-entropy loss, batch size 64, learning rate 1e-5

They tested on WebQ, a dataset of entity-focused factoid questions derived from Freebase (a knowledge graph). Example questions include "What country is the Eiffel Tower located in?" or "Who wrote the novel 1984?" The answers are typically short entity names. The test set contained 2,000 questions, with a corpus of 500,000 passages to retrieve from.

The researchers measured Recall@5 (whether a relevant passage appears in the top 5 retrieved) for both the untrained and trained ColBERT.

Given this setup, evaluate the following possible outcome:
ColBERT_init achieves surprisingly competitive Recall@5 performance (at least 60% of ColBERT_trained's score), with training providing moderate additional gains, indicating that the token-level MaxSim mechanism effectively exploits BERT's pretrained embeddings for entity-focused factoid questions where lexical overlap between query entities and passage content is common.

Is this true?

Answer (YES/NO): NO